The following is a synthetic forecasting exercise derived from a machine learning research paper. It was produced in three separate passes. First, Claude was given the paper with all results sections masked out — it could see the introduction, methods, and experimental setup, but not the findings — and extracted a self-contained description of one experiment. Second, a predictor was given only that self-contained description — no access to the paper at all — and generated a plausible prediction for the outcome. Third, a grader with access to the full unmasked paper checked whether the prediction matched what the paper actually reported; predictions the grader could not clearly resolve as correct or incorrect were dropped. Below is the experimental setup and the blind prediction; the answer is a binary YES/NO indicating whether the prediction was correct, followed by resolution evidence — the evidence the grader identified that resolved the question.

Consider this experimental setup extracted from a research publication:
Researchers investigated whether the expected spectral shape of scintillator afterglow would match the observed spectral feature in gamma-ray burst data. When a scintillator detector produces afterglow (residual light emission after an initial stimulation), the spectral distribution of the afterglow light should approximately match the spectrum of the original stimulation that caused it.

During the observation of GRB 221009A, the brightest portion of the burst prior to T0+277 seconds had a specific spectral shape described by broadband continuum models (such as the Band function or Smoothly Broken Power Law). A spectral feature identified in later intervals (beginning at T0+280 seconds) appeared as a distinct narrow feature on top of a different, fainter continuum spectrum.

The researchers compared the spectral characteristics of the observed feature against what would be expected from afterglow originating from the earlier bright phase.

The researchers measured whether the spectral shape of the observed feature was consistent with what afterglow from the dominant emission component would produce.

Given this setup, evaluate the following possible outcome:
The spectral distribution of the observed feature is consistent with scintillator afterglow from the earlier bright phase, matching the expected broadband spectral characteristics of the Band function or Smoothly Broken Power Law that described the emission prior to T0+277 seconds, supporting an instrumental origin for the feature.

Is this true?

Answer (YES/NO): NO